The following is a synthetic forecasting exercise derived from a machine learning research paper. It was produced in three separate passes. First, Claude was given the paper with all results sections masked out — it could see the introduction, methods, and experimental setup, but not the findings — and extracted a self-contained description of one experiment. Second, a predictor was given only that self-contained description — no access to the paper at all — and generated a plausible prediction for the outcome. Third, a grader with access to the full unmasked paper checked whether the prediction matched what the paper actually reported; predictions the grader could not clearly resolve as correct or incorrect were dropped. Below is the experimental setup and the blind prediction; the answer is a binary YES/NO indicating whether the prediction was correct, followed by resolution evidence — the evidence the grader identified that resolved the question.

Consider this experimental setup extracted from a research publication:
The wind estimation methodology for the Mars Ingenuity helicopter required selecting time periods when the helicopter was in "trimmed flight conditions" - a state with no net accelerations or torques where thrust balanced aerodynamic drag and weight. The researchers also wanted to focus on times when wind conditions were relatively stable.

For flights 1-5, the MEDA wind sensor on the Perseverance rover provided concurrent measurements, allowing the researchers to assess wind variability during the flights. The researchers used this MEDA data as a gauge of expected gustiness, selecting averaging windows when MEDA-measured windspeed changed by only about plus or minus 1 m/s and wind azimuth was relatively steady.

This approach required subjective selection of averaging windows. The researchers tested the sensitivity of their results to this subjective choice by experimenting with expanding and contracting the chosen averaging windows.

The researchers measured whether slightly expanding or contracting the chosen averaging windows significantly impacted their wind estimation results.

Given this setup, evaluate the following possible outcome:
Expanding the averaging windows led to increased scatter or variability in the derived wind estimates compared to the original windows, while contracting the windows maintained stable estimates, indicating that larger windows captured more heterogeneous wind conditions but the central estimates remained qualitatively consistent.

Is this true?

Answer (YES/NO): NO